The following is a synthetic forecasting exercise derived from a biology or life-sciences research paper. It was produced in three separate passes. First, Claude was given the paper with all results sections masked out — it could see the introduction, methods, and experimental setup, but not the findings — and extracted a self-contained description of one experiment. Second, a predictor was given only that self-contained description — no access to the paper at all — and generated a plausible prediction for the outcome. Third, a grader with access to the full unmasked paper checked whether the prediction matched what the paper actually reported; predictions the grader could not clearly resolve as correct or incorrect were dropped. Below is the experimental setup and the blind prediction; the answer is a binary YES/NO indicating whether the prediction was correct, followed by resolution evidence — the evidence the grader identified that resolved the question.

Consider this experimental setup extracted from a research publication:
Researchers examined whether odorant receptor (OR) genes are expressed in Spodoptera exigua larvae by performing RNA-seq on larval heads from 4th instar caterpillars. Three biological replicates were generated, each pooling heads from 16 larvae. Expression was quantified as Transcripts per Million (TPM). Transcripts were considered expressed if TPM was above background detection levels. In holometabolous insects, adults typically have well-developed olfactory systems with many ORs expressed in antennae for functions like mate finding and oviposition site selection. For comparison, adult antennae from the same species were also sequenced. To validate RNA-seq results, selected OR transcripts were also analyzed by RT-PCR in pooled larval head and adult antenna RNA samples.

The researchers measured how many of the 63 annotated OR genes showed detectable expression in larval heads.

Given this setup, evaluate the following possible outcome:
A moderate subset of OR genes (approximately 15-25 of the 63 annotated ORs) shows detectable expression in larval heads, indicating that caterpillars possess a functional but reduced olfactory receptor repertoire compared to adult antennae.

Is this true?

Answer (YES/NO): NO